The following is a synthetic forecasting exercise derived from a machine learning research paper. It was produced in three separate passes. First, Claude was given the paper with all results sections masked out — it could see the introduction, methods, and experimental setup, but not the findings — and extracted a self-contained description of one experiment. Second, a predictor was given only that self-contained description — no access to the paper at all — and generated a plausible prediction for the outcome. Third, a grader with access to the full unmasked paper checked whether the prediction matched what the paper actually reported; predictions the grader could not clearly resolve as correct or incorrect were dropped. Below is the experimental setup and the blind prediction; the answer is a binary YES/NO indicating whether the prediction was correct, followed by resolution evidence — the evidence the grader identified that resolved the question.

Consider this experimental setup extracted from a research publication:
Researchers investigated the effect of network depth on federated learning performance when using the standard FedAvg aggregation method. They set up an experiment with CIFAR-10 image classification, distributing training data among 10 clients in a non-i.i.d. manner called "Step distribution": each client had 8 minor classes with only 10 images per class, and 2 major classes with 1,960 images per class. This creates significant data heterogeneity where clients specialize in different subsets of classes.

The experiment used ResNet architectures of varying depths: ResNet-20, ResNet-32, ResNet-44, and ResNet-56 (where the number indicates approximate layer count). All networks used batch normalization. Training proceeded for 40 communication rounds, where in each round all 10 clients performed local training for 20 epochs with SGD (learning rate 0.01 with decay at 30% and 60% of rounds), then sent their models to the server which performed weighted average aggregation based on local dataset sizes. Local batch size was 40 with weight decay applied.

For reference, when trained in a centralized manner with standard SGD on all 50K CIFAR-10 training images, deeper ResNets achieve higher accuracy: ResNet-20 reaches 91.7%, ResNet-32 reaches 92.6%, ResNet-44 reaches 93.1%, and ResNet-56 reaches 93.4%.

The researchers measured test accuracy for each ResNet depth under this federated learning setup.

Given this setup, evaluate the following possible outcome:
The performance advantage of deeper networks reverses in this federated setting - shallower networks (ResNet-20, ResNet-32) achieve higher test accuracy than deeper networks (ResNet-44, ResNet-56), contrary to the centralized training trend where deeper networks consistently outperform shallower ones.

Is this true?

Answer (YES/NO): YES